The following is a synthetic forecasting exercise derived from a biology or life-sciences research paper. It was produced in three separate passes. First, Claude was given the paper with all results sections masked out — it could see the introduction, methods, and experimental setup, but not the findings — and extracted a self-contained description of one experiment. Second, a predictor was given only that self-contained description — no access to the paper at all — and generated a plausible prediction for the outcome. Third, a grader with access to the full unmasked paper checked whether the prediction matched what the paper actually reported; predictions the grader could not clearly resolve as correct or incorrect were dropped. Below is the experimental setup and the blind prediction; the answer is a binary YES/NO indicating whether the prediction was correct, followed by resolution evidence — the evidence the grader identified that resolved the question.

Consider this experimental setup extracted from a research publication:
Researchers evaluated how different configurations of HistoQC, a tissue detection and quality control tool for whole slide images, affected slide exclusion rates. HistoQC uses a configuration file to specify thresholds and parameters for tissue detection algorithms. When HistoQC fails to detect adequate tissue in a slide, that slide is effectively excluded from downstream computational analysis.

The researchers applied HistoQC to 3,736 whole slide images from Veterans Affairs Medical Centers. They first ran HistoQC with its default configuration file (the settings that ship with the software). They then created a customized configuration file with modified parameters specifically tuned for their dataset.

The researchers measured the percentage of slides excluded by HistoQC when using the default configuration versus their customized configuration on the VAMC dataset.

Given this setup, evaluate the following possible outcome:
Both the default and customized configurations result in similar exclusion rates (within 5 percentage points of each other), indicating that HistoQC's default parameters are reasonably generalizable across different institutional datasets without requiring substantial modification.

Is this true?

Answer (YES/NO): NO